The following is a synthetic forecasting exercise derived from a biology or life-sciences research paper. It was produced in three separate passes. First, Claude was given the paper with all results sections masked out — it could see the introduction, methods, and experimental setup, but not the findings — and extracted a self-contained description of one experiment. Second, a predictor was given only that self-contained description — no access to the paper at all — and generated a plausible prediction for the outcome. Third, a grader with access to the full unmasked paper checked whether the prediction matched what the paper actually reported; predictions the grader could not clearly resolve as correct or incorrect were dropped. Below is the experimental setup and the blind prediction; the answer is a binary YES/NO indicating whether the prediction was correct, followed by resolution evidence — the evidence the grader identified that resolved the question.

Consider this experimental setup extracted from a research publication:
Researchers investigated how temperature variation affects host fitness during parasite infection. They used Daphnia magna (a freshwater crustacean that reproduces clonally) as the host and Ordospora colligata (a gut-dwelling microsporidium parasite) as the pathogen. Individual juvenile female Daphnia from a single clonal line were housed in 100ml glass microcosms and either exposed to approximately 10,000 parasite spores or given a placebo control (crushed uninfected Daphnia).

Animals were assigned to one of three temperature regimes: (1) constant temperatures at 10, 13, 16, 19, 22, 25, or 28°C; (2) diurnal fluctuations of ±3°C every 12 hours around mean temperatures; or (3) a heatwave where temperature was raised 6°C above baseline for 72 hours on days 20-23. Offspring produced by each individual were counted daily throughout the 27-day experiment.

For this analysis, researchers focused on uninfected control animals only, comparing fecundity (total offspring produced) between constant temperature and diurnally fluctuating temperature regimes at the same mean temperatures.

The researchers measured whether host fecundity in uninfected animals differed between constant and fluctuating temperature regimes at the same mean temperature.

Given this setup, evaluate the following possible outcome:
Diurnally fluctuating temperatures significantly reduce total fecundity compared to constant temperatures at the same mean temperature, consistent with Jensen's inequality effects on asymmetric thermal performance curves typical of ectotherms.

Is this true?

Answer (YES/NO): NO